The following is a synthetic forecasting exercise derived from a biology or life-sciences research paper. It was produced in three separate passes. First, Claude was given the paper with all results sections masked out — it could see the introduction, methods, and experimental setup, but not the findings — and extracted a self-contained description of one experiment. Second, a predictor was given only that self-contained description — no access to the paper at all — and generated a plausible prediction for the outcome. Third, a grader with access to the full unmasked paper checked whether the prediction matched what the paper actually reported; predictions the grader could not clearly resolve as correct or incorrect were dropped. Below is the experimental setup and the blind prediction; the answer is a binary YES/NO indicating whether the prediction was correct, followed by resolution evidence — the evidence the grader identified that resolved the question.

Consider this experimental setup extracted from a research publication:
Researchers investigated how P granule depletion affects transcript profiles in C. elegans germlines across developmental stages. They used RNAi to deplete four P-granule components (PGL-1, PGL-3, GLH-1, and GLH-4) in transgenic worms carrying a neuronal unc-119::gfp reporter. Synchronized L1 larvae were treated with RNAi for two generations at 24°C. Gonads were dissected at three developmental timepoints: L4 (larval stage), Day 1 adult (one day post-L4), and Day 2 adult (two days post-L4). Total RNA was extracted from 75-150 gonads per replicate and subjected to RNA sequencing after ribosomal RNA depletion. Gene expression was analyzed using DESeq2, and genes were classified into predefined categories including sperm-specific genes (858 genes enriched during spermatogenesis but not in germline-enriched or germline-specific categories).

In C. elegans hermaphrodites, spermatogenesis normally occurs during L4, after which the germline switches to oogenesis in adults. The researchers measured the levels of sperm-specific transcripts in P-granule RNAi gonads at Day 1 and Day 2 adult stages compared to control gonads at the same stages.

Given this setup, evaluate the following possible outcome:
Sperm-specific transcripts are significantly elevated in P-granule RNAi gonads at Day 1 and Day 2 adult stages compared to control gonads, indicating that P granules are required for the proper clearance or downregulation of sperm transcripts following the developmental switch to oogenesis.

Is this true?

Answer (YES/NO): YES